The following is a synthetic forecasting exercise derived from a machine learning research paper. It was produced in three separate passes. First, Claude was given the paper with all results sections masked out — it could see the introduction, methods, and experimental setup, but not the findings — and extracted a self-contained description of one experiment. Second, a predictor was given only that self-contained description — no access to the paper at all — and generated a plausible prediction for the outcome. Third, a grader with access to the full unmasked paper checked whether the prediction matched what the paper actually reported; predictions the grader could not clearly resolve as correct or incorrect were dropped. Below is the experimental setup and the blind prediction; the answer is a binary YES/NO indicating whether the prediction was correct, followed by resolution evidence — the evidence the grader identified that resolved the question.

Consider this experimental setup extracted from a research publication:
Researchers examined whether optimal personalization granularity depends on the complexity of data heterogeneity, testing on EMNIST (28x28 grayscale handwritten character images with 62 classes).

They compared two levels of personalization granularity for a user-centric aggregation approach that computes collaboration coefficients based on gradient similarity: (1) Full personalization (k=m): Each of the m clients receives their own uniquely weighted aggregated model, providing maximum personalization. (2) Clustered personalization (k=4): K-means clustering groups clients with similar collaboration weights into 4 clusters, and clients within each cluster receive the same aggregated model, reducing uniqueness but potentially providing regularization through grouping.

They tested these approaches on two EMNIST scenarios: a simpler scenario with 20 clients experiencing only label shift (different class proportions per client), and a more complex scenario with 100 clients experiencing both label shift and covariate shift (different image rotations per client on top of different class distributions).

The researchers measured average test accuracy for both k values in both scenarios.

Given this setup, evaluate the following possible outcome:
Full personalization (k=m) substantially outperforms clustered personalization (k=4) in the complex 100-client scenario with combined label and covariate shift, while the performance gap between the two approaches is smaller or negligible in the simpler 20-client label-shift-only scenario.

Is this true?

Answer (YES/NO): NO